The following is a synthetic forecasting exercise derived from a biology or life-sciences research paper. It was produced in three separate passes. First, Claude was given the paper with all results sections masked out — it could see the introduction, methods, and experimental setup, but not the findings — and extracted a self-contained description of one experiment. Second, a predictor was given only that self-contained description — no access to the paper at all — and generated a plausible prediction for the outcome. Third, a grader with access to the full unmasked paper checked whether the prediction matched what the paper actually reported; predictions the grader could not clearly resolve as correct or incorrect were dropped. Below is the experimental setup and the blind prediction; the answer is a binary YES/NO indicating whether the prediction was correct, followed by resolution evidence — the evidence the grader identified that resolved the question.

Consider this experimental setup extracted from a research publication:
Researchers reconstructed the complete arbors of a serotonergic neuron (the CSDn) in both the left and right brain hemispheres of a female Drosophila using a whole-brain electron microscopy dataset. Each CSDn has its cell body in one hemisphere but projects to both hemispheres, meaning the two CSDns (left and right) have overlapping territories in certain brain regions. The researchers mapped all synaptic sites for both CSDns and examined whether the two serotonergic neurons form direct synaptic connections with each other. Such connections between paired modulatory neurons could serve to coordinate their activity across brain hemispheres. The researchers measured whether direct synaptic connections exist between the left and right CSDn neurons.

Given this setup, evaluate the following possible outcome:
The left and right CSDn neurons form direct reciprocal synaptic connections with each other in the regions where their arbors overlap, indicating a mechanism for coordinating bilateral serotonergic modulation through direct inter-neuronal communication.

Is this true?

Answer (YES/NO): NO